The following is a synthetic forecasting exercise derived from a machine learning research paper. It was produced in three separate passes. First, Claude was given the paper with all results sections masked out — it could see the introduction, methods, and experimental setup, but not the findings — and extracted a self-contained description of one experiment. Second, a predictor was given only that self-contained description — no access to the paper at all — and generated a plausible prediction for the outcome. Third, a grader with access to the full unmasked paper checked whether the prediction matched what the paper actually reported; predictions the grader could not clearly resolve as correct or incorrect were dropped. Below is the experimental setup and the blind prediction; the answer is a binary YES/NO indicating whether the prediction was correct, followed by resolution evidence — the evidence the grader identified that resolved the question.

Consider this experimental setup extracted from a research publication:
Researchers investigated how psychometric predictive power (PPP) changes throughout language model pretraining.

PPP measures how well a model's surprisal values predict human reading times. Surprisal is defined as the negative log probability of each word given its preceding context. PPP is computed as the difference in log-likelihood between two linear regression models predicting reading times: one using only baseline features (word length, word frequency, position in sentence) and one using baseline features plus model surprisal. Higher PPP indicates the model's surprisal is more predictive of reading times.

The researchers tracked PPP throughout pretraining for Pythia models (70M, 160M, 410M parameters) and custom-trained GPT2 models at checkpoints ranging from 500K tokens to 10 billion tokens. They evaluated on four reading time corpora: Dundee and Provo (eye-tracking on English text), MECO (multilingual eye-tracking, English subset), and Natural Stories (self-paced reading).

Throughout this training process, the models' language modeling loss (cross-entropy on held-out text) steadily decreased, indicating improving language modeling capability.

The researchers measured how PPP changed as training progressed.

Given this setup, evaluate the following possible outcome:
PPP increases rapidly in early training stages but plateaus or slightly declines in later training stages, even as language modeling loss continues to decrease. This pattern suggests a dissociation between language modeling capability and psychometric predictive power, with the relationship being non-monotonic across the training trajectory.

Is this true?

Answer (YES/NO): YES